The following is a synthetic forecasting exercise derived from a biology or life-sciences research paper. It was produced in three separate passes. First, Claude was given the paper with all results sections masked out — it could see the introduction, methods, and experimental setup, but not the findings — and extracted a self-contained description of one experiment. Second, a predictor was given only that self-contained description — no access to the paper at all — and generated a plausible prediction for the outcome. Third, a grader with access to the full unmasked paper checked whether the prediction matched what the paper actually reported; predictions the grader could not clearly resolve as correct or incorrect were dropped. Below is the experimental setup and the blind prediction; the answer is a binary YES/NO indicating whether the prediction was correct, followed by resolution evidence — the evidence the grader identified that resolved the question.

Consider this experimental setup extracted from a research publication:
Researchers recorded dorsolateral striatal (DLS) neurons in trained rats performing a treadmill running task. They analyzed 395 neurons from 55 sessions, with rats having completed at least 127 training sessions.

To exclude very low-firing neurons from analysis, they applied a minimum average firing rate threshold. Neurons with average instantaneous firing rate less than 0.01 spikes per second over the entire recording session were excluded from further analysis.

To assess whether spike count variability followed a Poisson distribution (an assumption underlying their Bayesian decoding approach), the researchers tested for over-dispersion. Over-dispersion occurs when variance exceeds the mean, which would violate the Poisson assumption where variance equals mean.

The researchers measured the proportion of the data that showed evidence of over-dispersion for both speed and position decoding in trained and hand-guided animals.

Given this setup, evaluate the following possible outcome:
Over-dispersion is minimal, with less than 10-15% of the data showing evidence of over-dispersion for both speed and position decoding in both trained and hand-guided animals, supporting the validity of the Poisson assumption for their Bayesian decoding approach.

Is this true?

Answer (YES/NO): NO